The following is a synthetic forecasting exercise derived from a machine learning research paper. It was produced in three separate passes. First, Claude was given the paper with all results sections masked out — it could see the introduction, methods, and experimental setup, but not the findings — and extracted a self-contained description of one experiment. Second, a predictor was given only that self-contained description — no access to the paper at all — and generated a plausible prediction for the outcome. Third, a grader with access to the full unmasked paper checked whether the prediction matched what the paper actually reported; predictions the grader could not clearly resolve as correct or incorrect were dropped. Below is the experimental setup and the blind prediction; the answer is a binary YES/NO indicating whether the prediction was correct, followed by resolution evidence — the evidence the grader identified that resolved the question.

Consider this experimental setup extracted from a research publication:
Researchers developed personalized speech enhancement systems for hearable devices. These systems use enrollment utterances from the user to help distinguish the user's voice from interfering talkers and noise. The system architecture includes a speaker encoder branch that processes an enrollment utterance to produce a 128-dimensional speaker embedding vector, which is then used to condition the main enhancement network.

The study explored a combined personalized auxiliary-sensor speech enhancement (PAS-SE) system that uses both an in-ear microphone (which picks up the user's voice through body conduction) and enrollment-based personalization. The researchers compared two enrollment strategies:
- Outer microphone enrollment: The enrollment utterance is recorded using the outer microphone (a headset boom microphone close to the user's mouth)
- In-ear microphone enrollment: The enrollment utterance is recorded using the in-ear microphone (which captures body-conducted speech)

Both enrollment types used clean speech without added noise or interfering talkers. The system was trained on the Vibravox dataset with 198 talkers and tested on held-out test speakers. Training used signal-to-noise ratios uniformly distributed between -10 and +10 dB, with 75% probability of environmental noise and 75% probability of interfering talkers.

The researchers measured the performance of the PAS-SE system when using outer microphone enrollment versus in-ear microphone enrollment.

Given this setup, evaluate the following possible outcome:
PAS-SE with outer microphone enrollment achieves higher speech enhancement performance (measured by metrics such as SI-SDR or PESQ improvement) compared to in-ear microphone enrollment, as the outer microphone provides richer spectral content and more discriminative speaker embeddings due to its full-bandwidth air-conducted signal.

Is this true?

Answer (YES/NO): NO